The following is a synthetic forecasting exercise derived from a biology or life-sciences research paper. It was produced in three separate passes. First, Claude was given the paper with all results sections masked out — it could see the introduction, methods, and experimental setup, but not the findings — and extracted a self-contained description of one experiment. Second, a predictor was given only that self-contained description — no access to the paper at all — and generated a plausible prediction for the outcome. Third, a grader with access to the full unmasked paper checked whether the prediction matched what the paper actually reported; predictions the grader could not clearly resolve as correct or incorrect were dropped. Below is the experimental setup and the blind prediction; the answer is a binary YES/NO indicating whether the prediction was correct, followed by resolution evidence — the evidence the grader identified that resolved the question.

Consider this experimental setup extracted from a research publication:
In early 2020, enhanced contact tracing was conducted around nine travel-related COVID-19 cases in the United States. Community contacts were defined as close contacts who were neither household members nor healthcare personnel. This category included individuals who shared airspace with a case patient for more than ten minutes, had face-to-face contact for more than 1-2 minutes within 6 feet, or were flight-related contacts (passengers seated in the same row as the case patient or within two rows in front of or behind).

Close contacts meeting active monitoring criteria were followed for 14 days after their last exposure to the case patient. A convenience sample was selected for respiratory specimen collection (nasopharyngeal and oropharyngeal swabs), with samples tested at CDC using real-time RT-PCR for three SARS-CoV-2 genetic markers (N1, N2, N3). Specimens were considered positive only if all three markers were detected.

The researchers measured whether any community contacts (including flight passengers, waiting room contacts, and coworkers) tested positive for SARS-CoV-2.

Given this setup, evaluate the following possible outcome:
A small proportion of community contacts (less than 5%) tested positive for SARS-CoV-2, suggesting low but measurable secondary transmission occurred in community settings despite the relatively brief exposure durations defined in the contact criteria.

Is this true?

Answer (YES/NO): NO